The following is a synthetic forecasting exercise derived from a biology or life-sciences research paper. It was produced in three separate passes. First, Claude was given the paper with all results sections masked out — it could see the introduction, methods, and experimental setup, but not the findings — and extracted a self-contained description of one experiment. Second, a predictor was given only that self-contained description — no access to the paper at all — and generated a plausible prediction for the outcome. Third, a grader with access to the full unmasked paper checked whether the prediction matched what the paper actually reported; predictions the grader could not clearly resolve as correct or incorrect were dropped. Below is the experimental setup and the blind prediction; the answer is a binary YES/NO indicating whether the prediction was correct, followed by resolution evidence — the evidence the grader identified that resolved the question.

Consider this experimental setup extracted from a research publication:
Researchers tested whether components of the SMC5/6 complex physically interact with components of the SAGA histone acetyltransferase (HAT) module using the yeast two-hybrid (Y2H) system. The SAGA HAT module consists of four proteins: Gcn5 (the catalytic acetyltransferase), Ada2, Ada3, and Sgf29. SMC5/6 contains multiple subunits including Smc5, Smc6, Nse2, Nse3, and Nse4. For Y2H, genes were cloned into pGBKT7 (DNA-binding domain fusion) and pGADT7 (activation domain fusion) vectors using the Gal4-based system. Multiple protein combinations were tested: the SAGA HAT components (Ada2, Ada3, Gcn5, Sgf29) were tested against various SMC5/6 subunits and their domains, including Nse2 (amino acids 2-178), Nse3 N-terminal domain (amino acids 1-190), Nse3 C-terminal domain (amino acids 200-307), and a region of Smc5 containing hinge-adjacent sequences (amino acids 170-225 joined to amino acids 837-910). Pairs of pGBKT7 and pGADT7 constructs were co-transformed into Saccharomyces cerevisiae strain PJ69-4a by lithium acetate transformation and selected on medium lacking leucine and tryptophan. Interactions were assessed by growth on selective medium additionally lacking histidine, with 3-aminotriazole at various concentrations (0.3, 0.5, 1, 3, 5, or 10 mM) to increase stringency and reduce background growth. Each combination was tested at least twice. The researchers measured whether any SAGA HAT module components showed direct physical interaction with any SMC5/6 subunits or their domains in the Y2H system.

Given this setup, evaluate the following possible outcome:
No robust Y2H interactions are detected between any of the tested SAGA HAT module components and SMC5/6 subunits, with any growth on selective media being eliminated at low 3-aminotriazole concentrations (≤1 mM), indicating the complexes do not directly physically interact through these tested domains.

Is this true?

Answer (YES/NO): NO